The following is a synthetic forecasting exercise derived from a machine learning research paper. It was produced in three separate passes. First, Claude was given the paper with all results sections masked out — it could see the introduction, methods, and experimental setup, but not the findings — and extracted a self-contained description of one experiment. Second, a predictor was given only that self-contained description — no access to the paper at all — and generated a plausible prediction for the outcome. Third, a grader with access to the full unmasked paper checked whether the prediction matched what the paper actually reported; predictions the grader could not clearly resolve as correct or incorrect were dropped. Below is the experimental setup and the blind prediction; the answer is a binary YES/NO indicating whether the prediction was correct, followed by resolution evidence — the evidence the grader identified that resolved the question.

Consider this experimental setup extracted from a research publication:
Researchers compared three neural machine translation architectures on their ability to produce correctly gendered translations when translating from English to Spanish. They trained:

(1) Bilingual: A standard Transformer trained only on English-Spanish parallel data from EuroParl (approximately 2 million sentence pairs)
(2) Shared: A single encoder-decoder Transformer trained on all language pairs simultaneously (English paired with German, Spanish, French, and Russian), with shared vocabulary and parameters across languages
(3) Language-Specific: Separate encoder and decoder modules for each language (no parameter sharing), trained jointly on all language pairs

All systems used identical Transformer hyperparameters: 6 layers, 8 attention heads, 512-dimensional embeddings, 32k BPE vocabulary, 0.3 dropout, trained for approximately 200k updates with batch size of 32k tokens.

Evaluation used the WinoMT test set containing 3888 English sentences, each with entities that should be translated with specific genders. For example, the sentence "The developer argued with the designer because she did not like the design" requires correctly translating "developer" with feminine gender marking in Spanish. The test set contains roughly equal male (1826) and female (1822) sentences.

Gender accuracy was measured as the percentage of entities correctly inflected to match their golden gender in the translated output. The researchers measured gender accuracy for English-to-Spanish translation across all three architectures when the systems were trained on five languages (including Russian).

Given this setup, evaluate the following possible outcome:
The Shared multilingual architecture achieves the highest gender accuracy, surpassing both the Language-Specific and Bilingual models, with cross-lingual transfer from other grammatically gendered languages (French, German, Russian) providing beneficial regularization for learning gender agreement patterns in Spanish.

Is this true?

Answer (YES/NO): NO